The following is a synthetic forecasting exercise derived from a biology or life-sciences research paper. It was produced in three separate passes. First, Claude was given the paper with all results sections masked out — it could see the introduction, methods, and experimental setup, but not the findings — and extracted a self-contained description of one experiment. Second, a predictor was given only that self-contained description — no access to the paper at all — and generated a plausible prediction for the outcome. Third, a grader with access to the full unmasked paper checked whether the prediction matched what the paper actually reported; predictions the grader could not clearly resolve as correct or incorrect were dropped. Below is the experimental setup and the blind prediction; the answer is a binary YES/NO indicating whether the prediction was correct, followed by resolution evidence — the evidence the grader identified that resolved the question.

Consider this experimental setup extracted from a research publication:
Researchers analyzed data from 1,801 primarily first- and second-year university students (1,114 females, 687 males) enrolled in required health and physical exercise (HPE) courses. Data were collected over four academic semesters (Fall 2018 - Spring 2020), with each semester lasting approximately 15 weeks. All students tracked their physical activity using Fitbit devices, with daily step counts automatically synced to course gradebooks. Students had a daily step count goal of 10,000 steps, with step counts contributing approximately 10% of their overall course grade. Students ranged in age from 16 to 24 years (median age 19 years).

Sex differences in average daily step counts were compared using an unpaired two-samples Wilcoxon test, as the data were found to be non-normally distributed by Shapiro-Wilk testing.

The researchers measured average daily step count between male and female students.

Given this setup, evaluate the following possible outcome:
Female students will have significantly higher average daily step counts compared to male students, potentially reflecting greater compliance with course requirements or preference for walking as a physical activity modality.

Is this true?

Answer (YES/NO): NO